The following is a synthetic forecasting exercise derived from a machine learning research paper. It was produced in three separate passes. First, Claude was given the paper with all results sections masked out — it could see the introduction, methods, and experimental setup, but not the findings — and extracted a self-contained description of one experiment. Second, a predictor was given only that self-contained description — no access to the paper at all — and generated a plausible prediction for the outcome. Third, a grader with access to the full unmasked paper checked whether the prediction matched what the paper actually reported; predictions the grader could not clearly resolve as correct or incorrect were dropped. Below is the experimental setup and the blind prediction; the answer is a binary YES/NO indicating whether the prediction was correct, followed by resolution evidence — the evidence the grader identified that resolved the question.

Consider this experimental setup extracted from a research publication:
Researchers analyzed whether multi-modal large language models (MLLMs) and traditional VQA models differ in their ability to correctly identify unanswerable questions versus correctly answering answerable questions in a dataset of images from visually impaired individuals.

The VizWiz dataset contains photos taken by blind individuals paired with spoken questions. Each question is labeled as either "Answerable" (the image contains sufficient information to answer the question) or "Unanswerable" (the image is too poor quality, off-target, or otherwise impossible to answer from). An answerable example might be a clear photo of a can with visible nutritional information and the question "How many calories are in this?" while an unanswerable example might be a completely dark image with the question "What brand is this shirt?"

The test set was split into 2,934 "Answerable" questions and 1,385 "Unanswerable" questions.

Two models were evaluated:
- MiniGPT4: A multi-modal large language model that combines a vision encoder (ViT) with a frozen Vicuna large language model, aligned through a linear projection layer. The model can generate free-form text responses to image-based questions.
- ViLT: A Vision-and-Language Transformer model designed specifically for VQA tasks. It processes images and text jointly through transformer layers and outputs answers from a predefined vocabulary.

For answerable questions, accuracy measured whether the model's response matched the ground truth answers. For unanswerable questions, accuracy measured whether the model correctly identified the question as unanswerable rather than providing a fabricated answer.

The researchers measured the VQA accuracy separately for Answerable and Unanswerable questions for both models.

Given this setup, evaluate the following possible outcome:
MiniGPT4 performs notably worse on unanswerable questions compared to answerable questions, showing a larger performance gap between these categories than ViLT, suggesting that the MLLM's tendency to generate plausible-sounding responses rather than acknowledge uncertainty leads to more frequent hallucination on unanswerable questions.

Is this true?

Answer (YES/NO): NO